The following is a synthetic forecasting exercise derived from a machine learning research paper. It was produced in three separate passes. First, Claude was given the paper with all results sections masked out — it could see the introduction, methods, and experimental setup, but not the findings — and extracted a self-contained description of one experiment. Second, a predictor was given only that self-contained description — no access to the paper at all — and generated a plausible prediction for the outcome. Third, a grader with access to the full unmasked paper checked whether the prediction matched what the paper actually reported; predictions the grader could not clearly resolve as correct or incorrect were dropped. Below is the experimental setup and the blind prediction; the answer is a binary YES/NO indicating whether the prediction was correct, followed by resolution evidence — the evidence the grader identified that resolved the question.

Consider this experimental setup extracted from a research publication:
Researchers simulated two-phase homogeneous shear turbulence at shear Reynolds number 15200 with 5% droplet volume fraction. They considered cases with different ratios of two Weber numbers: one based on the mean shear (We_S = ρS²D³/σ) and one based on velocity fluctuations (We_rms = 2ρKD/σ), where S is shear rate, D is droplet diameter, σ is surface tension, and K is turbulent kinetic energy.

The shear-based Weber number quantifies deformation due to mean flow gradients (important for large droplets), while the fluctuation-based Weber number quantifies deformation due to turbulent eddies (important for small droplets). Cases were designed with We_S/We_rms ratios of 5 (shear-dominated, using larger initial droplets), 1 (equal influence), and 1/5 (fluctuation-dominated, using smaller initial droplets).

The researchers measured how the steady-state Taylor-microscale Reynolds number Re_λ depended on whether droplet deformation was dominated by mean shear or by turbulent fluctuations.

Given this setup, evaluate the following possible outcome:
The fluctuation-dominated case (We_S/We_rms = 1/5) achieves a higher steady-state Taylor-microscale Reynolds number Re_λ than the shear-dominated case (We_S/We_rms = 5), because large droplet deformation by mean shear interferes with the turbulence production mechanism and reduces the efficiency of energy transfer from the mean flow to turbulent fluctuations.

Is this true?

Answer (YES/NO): NO